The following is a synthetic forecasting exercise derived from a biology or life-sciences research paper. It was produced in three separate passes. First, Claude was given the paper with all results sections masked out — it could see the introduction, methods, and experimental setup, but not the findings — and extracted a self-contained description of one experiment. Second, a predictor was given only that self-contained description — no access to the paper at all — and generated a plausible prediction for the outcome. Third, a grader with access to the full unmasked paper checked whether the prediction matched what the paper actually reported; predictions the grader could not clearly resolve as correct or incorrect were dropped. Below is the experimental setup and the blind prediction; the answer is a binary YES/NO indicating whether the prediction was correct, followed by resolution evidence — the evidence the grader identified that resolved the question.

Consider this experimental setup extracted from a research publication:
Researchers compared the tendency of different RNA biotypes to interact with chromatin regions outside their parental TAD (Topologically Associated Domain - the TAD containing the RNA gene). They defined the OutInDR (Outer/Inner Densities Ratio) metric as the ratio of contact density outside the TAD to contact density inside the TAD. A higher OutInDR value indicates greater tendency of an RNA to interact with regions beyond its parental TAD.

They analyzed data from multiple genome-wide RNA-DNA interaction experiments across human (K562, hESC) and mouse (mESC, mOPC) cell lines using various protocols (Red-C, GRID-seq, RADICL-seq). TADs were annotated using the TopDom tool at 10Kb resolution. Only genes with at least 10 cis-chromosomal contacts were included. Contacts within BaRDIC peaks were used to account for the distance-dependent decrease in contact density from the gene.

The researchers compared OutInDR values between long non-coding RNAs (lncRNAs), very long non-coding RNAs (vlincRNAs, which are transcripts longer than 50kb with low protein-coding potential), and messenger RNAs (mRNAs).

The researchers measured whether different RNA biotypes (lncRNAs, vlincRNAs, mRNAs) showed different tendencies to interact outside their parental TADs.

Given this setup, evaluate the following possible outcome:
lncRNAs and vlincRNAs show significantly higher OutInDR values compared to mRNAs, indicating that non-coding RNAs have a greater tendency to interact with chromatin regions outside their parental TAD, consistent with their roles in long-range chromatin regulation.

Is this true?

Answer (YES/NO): YES